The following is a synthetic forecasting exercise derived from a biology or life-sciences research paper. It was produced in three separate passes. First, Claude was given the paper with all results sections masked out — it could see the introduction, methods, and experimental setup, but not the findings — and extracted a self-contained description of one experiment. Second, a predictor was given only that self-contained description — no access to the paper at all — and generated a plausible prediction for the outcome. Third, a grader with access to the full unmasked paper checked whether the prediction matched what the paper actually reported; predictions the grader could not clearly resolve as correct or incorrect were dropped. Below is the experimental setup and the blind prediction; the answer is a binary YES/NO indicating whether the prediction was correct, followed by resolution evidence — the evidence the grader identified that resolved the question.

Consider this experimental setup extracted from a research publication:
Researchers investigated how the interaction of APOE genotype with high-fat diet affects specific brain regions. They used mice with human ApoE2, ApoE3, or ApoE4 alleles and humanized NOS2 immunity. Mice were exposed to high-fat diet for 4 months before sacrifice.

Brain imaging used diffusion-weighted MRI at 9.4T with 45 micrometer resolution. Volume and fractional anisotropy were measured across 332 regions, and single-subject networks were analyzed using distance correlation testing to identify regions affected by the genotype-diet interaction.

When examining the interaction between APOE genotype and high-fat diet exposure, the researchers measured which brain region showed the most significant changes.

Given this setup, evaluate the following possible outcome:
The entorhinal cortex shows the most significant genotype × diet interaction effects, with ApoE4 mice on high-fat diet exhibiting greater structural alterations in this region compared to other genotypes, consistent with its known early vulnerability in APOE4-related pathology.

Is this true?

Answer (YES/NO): NO